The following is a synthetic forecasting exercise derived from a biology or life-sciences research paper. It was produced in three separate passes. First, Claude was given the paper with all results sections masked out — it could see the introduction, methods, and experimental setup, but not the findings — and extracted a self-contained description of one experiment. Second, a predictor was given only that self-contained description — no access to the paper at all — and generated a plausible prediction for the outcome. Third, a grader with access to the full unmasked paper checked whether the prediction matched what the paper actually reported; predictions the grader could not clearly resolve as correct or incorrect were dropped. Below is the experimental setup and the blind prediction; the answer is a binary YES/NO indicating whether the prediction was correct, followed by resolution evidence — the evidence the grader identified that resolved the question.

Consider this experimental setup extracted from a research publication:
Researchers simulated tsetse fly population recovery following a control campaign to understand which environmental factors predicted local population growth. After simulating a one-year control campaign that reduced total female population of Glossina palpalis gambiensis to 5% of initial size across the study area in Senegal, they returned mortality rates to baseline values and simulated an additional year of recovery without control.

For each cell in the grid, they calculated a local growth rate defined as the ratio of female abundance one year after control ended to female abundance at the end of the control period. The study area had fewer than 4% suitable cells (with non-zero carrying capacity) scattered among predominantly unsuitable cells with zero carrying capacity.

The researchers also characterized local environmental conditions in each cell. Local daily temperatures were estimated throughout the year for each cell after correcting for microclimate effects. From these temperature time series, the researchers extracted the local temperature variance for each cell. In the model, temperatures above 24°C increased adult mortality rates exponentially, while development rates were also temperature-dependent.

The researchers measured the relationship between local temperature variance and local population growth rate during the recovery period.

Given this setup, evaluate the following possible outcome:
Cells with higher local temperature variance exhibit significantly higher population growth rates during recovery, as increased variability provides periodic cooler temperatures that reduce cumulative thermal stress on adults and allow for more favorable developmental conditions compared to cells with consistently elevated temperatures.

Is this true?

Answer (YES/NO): NO